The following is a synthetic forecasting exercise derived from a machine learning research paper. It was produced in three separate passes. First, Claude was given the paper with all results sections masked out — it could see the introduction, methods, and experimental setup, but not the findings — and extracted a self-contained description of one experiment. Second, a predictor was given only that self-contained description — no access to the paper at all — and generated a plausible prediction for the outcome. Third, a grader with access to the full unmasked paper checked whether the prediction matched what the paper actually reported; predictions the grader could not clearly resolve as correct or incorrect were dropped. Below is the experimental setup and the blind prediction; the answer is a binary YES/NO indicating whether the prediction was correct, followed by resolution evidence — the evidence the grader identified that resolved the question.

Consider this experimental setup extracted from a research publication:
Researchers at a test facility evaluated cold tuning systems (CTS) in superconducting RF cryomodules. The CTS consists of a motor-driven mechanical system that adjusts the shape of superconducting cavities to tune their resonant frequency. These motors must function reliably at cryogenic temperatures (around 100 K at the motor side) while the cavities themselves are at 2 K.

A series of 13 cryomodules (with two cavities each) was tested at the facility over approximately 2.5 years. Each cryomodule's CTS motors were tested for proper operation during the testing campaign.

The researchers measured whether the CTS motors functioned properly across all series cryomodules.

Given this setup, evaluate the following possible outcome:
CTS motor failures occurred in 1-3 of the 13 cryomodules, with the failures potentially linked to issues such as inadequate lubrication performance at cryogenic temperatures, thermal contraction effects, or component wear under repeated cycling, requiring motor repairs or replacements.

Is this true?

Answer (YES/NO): NO